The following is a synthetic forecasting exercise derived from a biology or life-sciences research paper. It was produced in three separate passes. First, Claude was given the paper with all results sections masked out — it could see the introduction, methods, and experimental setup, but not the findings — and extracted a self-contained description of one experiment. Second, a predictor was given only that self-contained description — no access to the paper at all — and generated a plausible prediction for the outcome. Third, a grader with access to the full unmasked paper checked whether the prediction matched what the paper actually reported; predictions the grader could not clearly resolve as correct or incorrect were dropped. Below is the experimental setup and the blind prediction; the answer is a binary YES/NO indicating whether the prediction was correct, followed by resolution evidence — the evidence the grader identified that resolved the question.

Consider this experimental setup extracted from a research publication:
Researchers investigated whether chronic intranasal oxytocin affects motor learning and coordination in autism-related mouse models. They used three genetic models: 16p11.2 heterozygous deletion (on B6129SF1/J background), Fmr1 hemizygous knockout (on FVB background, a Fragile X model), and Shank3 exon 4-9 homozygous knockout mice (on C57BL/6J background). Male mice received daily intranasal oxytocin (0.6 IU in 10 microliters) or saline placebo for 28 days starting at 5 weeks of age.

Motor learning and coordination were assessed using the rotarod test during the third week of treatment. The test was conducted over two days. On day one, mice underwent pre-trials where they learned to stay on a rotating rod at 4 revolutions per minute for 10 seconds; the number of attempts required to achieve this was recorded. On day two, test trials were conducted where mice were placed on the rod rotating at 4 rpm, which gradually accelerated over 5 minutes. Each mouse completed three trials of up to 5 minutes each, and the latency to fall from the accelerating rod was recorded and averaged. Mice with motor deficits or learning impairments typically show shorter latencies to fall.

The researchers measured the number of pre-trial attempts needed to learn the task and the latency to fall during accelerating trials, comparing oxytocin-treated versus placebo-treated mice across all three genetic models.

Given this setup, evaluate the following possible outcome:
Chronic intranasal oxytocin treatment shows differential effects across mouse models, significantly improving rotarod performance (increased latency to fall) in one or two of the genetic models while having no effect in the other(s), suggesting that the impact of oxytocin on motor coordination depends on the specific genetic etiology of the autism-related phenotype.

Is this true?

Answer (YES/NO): NO